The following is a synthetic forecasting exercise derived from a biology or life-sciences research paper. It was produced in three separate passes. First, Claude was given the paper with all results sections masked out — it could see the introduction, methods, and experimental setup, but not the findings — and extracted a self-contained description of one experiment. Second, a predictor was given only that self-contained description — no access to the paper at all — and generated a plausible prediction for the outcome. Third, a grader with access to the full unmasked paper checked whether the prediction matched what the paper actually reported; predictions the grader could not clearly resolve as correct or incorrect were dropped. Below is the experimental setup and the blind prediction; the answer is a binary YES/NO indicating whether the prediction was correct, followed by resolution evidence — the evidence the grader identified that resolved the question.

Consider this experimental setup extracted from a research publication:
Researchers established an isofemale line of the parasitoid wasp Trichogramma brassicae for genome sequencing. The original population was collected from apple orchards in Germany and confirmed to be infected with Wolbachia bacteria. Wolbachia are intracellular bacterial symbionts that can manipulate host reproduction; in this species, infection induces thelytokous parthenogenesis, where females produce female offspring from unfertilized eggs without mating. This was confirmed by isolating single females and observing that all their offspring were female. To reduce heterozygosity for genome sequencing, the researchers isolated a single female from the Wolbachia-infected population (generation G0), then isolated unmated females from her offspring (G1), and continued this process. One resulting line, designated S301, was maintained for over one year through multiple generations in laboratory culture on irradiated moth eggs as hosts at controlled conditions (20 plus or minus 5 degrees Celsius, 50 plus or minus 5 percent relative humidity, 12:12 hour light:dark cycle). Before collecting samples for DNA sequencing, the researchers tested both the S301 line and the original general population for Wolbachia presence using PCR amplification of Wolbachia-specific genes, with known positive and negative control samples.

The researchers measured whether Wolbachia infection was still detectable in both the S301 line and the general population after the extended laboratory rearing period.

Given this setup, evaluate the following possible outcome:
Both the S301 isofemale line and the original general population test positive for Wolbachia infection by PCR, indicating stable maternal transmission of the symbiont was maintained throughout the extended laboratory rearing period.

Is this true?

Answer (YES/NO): NO